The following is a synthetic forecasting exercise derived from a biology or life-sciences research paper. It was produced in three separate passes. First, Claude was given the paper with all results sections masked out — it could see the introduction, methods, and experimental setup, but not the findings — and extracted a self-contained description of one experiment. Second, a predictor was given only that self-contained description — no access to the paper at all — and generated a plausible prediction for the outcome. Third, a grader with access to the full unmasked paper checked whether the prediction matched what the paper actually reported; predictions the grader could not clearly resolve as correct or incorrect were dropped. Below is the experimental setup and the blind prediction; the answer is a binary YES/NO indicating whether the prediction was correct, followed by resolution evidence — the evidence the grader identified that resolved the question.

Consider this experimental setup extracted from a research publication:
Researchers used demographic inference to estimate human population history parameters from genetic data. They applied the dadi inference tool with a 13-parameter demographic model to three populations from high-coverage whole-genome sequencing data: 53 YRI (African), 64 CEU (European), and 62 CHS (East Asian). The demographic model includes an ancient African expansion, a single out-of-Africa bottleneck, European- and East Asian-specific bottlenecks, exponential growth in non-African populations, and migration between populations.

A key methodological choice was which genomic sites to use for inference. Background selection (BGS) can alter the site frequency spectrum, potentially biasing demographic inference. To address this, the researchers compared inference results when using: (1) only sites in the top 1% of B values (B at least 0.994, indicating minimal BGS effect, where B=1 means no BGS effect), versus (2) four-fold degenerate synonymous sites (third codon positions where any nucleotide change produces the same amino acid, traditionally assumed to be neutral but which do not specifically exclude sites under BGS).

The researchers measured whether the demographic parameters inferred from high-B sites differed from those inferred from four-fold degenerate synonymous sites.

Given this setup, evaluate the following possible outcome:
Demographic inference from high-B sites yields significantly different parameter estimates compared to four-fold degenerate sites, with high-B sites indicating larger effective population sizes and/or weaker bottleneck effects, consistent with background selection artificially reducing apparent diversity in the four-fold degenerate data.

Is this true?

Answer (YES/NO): NO